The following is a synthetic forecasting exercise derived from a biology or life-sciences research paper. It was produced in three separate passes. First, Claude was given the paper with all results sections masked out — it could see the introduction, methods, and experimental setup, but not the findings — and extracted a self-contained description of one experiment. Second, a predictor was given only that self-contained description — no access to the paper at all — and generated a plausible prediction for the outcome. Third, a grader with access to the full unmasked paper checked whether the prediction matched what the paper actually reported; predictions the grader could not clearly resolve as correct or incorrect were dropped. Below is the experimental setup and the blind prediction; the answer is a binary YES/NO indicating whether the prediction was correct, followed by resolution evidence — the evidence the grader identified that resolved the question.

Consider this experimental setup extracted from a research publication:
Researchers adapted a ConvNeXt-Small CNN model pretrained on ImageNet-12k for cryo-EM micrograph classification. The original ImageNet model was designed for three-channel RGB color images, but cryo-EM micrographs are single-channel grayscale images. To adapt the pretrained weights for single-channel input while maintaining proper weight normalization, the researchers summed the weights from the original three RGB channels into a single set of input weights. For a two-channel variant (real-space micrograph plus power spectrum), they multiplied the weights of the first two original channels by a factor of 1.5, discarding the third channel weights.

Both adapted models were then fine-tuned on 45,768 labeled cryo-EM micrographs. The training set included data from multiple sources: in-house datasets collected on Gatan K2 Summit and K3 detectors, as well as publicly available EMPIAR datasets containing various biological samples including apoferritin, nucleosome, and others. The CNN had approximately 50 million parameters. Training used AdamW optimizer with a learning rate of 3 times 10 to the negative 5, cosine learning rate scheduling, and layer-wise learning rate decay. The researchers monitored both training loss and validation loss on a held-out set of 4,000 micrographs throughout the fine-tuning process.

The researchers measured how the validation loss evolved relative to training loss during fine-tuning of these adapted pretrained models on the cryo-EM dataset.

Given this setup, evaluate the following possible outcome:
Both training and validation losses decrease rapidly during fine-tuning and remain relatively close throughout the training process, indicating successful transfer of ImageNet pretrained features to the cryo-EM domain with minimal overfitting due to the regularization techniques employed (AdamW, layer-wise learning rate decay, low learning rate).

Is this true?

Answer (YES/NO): NO